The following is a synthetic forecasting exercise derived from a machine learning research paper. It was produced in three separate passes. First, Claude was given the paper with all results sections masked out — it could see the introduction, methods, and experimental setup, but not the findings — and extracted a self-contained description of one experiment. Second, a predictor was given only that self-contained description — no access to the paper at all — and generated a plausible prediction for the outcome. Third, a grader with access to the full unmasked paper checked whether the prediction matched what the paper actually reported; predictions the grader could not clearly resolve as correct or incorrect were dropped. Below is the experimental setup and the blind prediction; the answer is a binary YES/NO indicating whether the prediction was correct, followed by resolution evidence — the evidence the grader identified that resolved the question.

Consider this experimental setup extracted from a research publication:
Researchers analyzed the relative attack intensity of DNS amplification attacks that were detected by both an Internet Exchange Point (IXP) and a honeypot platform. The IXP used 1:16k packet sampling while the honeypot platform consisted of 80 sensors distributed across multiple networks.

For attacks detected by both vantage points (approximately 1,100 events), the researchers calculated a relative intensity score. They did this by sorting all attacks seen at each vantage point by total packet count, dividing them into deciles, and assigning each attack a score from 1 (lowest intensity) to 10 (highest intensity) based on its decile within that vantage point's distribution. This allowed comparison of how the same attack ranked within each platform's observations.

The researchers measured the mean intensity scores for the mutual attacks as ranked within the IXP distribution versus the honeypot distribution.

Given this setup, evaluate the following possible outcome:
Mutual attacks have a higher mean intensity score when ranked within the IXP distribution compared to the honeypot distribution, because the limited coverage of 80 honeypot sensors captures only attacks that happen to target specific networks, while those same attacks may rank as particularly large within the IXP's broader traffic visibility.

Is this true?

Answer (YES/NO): NO